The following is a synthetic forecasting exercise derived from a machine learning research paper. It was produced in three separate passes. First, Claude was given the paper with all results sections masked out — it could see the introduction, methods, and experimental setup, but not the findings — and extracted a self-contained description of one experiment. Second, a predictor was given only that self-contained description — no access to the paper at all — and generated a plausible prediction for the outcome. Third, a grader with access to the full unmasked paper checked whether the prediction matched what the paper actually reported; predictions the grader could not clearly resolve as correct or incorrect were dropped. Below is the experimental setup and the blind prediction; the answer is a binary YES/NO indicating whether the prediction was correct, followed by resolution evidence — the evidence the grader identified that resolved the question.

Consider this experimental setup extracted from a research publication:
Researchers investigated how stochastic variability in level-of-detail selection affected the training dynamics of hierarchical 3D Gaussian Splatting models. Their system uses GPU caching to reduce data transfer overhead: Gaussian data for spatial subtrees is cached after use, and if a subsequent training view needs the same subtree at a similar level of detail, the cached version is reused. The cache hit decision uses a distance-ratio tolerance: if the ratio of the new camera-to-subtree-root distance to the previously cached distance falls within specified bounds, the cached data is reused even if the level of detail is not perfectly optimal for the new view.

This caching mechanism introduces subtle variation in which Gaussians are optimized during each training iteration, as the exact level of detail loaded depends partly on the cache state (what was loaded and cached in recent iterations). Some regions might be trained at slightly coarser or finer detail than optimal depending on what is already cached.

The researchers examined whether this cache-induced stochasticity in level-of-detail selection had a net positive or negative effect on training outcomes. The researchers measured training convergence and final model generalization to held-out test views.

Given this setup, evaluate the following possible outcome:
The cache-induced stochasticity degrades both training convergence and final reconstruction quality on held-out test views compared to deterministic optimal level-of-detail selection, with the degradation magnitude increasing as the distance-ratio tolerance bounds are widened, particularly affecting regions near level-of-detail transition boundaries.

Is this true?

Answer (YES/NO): NO